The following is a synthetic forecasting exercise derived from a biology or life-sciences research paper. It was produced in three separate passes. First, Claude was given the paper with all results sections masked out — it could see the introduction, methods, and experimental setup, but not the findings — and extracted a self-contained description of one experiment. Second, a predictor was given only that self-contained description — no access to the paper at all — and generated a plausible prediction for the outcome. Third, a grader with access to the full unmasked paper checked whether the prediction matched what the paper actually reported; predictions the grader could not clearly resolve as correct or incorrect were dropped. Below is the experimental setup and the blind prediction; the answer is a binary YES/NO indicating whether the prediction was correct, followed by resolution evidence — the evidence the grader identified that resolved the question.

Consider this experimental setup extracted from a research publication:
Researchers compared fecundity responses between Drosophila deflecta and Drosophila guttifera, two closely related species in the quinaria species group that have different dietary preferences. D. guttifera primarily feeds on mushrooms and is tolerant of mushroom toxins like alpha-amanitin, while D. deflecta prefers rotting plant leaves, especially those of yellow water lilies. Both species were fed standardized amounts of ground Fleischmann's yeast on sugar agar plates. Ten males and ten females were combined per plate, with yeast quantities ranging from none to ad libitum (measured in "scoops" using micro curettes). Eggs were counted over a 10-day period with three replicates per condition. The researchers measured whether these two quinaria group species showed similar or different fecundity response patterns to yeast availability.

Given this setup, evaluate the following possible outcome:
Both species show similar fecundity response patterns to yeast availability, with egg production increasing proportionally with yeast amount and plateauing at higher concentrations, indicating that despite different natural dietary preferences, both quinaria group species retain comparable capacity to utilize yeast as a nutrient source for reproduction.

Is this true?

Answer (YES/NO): YES